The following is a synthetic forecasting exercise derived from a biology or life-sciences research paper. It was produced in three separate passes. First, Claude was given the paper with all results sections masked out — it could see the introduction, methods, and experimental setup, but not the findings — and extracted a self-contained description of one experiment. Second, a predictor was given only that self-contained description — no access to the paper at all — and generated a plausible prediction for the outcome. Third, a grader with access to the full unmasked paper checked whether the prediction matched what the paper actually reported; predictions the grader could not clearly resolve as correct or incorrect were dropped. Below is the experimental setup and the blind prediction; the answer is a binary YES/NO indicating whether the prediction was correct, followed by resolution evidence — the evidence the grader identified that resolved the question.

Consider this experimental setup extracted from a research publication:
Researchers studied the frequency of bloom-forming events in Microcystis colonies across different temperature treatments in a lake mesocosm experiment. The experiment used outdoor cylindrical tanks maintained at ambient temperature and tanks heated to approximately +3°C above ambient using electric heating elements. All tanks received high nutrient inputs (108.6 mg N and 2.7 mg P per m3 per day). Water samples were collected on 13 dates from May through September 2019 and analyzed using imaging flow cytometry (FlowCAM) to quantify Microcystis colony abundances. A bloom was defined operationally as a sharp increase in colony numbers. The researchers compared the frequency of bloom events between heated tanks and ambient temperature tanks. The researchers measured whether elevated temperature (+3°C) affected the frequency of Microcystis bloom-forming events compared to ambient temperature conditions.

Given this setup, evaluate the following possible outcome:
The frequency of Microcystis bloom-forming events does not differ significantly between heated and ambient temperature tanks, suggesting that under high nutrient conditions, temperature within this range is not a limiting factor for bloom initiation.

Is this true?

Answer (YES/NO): NO